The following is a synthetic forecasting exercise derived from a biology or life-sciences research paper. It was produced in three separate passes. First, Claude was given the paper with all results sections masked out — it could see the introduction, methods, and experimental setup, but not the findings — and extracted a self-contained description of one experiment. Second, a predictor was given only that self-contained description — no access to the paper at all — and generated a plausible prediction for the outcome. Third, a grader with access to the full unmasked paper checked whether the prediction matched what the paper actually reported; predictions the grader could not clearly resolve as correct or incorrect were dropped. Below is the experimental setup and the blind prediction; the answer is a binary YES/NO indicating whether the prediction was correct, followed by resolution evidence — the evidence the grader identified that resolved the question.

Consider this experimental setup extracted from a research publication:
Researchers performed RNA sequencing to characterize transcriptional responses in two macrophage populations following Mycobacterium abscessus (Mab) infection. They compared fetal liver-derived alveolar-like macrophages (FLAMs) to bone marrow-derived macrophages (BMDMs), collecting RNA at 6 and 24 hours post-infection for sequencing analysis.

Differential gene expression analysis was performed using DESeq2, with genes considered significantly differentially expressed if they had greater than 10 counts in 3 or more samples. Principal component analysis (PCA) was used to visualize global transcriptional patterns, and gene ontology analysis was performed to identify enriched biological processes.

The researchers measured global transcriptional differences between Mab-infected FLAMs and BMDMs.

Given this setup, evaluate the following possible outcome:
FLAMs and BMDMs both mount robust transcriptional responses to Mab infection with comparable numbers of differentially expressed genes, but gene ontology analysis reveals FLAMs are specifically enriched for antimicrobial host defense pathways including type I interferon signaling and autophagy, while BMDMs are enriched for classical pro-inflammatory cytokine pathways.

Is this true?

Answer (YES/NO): NO